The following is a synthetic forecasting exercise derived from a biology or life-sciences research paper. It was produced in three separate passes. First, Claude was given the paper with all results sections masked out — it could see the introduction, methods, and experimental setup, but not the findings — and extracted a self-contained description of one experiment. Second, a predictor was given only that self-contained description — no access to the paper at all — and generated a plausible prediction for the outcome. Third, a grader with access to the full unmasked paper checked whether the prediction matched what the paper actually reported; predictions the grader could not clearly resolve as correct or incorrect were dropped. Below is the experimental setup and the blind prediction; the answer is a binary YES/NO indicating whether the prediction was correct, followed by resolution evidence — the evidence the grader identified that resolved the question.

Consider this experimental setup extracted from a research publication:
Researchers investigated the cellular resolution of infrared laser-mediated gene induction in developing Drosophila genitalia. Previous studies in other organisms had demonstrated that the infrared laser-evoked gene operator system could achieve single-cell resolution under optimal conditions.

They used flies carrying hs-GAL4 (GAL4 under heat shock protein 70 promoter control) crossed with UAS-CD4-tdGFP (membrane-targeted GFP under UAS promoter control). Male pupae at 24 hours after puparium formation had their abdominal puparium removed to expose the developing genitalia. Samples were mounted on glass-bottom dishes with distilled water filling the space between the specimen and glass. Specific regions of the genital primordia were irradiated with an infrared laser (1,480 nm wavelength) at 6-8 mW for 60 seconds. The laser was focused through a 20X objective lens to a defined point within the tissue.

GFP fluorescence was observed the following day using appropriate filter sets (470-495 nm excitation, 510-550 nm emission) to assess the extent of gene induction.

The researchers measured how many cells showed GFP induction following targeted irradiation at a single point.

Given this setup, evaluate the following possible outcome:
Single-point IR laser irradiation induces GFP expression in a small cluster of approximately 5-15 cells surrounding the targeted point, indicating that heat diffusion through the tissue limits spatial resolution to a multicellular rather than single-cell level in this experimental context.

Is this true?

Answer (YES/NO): NO